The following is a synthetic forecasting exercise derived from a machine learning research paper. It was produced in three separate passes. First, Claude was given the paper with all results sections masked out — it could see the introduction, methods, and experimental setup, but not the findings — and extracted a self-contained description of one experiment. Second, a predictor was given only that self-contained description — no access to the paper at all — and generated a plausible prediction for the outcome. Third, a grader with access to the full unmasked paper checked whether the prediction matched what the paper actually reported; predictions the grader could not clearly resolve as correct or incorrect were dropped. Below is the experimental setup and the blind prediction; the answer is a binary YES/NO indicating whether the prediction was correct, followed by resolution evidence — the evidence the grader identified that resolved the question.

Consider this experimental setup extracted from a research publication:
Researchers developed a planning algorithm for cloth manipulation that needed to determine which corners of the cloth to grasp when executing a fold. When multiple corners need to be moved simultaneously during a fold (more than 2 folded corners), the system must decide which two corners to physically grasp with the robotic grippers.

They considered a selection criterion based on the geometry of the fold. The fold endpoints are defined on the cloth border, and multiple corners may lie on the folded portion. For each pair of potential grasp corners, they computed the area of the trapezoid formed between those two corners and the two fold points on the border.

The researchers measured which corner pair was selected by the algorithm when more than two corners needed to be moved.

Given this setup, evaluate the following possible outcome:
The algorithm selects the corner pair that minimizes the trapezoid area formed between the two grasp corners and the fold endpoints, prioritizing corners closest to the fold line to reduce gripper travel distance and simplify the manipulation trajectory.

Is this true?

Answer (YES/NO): NO